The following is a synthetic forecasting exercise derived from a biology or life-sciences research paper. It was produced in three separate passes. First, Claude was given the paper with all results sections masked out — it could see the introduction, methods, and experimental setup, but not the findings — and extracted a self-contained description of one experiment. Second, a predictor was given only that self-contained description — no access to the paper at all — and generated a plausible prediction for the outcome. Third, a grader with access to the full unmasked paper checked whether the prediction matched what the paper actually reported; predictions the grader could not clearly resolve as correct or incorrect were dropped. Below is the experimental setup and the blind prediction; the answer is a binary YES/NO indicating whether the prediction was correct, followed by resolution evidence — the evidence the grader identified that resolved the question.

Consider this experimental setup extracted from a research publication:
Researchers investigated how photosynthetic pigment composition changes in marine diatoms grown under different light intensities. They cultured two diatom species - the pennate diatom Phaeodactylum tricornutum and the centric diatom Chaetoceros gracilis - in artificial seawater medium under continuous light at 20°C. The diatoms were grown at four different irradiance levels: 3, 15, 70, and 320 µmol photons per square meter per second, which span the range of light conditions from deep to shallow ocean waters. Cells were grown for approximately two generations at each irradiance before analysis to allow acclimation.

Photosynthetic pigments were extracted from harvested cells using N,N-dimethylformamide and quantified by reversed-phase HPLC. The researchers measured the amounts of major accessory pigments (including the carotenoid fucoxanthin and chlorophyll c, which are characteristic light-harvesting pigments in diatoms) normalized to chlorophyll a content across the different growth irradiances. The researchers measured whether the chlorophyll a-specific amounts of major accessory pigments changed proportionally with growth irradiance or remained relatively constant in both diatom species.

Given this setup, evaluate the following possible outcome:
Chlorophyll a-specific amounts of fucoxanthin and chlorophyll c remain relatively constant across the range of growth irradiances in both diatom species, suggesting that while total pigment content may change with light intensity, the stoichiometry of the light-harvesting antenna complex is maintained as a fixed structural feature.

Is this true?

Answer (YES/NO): YES